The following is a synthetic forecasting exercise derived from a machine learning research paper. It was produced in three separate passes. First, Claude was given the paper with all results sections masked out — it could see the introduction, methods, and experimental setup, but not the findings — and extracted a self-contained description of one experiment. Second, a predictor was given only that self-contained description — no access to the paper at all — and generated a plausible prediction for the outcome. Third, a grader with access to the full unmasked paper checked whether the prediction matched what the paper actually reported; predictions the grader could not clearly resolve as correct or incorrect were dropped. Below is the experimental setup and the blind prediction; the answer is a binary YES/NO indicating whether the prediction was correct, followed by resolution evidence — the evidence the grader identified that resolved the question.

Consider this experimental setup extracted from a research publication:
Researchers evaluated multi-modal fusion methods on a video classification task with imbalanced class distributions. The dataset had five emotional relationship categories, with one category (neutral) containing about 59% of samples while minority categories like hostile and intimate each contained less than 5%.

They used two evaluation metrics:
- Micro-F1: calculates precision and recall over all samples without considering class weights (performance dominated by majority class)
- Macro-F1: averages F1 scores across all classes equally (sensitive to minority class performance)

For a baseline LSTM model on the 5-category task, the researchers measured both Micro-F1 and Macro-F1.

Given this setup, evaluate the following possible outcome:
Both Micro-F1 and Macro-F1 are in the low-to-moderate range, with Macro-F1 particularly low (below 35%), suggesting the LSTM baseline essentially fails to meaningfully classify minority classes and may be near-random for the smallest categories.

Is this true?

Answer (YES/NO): NO